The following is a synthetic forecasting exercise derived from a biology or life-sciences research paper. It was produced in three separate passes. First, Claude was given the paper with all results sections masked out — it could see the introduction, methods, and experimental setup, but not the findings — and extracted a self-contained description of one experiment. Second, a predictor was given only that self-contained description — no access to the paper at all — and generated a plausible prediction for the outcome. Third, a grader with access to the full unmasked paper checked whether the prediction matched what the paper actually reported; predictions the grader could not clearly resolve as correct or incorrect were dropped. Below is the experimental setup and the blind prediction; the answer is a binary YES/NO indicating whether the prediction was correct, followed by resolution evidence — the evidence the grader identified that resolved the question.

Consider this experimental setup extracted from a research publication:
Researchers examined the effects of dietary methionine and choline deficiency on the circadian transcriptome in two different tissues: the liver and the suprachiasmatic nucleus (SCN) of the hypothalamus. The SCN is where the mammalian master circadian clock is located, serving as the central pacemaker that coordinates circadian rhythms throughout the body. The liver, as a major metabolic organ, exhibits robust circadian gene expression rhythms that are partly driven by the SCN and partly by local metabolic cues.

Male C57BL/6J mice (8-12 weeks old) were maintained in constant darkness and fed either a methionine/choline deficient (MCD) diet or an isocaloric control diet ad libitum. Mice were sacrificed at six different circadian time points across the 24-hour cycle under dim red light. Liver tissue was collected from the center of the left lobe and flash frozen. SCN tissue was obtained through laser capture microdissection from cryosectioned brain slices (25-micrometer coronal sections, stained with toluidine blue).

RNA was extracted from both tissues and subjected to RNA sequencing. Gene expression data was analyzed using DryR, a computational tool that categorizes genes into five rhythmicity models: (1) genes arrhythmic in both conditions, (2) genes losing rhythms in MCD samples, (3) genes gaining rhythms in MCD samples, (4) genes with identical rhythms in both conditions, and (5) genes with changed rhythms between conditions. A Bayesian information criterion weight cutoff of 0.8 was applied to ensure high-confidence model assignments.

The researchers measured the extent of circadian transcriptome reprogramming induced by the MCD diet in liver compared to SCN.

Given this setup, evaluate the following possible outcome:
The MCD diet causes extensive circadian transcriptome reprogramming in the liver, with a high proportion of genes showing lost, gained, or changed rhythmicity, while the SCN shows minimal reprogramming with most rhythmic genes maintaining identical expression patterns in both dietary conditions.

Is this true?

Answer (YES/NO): YES